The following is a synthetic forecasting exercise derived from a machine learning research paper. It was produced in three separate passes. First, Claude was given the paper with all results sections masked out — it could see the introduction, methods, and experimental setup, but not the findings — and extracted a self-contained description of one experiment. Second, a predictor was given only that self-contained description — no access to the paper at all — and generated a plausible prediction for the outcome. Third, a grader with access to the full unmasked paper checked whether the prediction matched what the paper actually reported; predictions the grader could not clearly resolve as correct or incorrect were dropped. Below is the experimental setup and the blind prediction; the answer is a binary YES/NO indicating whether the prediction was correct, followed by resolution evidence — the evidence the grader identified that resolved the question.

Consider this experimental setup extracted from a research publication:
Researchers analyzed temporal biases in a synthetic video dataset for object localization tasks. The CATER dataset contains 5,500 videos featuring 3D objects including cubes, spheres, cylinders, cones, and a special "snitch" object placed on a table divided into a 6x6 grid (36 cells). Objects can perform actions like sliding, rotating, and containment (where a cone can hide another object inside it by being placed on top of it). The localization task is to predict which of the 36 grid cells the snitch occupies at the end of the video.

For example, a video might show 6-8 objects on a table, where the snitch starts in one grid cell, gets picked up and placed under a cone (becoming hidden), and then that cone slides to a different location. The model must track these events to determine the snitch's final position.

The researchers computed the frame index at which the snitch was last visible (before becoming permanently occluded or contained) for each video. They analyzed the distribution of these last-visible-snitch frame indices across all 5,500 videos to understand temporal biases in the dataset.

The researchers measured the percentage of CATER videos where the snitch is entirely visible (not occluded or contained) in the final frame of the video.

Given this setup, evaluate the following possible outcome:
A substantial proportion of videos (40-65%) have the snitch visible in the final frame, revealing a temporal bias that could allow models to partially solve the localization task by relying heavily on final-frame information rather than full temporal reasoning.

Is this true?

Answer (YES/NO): YES